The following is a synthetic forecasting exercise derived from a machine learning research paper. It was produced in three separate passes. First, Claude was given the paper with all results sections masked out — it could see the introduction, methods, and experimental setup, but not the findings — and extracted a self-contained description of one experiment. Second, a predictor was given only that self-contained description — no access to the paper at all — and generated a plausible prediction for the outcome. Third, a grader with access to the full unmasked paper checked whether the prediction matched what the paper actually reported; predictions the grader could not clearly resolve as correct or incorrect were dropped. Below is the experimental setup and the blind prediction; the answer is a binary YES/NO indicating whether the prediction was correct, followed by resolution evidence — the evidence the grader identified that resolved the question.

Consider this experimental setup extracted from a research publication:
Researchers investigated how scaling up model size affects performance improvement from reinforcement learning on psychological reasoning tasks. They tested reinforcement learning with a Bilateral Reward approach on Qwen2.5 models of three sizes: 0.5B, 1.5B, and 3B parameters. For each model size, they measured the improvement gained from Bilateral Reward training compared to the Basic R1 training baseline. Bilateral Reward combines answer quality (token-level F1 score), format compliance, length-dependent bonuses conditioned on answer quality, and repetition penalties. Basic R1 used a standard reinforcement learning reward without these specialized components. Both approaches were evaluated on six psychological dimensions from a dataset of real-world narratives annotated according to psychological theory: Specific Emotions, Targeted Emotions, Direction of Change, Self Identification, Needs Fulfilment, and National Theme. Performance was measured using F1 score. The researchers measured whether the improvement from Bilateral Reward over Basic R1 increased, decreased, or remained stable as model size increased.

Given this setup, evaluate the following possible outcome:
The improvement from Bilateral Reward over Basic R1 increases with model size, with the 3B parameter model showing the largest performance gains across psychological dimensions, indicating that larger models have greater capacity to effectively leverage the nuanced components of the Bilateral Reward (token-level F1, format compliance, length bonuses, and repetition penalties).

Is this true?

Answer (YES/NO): NO